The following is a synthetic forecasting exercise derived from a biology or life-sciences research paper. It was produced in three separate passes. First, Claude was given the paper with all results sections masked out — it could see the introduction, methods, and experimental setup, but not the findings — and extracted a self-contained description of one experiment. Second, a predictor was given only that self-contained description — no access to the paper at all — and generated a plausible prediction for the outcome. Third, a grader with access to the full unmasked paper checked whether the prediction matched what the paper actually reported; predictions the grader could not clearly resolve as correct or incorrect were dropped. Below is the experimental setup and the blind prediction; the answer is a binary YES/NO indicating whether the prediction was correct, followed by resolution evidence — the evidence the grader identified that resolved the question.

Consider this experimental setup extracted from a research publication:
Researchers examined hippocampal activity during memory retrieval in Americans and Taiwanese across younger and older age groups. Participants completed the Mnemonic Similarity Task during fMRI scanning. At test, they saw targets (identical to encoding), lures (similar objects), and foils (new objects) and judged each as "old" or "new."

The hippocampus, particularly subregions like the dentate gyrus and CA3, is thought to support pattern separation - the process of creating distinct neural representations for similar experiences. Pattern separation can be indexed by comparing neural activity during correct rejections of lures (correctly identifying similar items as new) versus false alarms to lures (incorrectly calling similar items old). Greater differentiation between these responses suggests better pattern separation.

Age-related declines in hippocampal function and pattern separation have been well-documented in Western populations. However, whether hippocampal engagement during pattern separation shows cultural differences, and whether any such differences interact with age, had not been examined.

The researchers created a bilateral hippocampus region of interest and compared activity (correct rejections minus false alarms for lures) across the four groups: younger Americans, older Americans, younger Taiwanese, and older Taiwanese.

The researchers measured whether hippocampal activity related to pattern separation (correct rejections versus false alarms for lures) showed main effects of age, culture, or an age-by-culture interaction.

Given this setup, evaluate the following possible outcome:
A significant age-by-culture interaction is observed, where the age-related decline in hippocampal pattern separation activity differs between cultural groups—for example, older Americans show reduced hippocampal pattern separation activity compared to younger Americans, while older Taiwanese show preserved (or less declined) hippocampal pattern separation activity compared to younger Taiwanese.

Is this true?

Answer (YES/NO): NO